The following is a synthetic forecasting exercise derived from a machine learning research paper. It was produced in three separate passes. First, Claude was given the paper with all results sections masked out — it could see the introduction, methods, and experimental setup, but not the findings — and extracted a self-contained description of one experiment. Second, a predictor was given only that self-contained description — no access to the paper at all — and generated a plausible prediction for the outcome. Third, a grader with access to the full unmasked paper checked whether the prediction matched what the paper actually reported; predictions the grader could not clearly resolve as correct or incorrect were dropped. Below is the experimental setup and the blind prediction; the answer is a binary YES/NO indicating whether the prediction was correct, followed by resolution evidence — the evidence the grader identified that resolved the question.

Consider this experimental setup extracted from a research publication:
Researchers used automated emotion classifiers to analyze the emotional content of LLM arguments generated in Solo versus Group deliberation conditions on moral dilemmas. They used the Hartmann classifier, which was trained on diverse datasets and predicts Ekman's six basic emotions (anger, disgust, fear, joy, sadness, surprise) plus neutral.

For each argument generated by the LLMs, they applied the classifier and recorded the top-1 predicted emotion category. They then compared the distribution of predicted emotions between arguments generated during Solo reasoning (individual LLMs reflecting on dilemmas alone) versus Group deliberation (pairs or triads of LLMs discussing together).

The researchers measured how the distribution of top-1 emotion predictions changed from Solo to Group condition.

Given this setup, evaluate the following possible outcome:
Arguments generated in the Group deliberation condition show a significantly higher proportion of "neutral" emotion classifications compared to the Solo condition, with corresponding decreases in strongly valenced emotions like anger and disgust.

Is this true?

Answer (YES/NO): YES